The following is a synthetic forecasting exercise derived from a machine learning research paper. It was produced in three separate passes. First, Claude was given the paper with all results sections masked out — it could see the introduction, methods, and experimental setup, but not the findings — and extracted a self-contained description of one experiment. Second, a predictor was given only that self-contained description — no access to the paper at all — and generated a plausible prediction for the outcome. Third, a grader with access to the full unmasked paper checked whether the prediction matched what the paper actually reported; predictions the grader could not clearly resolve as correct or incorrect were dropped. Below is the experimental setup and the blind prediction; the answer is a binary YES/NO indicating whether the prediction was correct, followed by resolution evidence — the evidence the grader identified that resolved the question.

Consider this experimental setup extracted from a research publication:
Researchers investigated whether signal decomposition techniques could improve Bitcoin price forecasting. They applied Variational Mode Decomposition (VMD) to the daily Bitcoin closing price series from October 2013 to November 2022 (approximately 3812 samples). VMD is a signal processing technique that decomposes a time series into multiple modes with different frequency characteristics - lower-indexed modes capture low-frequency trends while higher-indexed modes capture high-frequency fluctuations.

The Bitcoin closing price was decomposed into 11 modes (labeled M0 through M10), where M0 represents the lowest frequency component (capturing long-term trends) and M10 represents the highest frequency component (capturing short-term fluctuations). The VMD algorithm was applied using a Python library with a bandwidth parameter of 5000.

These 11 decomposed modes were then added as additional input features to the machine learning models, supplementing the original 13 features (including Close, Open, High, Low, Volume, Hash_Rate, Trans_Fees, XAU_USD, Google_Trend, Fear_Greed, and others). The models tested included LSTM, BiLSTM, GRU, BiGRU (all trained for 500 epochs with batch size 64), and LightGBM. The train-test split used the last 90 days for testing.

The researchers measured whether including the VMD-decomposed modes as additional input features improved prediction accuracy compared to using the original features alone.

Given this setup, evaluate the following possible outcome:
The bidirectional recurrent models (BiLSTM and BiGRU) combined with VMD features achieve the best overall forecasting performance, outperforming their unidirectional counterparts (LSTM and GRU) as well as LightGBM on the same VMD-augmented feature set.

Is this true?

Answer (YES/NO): NO